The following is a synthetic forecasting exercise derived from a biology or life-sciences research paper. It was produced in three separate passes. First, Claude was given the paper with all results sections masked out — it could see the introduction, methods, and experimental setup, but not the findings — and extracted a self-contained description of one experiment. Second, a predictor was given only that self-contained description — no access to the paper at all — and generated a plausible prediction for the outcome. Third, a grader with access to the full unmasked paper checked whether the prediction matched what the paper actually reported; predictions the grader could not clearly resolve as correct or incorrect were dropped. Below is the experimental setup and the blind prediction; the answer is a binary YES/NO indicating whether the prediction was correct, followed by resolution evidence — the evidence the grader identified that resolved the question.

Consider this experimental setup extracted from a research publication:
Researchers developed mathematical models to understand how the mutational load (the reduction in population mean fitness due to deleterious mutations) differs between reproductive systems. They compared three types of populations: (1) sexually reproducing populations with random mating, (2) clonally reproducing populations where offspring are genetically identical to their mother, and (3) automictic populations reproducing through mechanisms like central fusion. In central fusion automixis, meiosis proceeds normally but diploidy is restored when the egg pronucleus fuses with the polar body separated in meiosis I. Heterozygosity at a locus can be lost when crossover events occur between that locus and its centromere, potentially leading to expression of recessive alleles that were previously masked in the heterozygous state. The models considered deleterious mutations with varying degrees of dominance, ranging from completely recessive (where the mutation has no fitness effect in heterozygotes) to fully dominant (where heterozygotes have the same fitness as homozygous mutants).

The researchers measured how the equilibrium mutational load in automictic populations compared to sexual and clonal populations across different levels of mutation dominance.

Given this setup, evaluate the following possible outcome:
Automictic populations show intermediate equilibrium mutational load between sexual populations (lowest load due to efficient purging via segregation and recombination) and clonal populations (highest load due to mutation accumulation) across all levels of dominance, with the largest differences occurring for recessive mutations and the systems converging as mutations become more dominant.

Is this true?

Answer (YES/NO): NO